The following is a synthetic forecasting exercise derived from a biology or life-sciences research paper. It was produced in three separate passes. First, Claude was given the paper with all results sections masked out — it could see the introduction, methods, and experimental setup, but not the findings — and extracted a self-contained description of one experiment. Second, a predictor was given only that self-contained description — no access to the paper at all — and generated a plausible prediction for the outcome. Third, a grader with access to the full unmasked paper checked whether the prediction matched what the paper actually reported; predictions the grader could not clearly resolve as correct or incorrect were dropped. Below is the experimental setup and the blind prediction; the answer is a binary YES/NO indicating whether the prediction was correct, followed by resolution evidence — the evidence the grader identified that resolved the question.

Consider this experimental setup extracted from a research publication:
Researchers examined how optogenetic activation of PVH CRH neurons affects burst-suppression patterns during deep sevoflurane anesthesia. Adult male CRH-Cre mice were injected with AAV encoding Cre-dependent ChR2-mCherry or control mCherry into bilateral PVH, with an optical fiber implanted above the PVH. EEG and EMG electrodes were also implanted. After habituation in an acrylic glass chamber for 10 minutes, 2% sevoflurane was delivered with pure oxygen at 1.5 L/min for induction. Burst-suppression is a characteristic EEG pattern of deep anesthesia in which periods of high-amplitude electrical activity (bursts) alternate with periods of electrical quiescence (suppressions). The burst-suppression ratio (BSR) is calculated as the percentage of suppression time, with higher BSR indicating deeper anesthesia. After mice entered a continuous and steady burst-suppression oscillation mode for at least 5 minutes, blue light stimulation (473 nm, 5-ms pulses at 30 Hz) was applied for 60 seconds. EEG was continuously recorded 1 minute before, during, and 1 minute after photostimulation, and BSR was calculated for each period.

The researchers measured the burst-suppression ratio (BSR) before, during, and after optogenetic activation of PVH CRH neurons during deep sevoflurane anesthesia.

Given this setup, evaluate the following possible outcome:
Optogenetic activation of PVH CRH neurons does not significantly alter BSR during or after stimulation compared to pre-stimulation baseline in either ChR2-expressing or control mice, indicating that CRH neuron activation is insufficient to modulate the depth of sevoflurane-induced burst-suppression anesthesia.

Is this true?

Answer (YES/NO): NO